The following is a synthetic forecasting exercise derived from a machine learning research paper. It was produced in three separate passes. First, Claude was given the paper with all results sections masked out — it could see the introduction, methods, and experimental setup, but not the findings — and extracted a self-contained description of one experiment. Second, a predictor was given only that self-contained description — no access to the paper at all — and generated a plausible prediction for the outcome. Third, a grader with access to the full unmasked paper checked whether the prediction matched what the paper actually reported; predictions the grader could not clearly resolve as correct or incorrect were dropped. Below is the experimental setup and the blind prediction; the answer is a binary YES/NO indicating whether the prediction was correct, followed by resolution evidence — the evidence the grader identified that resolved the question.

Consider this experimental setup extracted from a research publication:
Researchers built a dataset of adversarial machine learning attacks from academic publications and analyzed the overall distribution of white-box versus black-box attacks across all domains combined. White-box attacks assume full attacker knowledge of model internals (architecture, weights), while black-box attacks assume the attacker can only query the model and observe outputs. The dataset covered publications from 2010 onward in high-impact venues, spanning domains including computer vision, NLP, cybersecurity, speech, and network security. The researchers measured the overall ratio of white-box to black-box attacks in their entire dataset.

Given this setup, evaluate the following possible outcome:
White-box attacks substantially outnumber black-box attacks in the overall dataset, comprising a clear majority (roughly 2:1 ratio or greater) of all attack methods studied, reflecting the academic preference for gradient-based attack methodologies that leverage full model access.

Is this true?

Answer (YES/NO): NO